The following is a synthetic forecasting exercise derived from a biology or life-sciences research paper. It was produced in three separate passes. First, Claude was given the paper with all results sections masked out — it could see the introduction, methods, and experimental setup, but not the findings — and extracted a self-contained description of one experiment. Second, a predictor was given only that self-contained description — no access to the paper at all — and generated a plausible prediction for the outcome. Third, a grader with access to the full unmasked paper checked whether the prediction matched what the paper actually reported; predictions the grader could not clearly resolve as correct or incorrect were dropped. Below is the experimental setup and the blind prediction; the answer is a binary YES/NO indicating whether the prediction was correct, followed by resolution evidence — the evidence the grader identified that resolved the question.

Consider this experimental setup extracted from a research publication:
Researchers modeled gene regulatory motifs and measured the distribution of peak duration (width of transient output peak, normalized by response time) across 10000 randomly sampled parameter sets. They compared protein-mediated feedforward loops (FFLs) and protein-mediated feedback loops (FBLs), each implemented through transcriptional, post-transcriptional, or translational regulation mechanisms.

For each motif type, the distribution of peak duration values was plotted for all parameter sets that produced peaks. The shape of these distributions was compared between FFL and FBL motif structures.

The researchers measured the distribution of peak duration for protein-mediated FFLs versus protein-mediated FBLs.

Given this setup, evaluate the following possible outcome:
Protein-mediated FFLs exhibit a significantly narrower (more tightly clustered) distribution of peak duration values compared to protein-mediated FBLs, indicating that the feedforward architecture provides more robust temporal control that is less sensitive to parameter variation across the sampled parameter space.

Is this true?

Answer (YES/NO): YES